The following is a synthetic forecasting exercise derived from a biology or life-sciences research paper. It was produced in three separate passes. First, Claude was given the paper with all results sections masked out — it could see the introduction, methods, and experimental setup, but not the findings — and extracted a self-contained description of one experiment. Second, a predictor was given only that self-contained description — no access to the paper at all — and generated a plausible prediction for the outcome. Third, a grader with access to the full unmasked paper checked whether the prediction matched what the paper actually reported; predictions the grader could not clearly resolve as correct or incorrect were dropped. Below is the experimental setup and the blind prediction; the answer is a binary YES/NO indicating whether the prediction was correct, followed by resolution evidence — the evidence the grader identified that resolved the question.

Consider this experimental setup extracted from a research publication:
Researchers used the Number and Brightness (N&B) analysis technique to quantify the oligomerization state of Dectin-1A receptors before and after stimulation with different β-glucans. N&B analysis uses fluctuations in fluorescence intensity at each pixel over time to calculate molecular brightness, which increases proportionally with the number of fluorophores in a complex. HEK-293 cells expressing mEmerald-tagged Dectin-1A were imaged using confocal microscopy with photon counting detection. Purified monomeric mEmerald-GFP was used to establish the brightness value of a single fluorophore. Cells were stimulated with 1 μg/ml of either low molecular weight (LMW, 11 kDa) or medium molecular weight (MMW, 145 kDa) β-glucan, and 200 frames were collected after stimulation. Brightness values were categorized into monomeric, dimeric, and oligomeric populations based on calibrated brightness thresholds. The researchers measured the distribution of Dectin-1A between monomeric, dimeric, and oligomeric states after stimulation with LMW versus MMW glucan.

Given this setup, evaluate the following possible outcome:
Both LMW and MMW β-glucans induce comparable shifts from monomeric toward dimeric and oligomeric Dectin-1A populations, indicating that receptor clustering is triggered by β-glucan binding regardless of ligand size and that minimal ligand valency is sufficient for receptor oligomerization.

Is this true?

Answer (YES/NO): NO